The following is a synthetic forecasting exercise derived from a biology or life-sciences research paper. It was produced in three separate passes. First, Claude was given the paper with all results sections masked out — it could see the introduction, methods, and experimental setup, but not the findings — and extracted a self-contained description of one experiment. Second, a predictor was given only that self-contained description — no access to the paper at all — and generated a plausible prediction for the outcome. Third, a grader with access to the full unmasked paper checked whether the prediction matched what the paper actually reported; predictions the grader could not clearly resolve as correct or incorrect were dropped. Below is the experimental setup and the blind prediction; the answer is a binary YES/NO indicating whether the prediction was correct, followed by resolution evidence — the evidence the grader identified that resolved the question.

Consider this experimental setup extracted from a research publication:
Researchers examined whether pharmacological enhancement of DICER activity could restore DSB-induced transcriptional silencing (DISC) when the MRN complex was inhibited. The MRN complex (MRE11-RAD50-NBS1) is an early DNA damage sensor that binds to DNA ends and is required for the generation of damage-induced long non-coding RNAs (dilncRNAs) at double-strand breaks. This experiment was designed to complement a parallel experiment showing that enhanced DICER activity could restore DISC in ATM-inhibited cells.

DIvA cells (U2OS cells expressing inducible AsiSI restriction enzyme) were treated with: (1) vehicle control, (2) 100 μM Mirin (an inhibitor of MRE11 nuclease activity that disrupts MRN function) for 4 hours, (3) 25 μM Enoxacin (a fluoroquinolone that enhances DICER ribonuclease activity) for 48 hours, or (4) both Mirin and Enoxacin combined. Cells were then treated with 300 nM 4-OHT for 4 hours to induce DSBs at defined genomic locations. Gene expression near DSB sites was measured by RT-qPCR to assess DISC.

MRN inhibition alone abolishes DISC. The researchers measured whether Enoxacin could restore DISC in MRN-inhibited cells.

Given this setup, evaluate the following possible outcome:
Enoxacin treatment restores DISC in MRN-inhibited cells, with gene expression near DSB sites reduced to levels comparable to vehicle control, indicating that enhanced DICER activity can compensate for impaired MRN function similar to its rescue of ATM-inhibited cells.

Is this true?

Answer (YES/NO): NO